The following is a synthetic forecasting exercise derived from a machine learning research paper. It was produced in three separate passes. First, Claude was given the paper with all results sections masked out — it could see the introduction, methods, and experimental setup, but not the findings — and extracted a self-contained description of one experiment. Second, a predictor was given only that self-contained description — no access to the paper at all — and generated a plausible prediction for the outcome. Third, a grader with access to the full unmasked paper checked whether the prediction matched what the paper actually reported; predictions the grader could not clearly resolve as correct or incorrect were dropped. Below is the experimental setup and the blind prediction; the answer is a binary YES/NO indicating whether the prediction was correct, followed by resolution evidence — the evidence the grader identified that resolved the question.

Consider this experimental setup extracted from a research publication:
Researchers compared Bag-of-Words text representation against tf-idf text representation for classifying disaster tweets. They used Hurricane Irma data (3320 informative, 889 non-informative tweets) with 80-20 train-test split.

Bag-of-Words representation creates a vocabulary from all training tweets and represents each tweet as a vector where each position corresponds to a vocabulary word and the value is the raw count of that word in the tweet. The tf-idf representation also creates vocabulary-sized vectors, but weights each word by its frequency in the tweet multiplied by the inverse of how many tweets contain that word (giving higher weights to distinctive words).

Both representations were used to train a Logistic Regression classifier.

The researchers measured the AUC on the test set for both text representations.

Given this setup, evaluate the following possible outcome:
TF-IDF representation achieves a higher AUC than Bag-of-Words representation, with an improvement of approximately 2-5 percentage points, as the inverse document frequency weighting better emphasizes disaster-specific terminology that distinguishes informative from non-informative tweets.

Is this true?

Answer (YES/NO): NO